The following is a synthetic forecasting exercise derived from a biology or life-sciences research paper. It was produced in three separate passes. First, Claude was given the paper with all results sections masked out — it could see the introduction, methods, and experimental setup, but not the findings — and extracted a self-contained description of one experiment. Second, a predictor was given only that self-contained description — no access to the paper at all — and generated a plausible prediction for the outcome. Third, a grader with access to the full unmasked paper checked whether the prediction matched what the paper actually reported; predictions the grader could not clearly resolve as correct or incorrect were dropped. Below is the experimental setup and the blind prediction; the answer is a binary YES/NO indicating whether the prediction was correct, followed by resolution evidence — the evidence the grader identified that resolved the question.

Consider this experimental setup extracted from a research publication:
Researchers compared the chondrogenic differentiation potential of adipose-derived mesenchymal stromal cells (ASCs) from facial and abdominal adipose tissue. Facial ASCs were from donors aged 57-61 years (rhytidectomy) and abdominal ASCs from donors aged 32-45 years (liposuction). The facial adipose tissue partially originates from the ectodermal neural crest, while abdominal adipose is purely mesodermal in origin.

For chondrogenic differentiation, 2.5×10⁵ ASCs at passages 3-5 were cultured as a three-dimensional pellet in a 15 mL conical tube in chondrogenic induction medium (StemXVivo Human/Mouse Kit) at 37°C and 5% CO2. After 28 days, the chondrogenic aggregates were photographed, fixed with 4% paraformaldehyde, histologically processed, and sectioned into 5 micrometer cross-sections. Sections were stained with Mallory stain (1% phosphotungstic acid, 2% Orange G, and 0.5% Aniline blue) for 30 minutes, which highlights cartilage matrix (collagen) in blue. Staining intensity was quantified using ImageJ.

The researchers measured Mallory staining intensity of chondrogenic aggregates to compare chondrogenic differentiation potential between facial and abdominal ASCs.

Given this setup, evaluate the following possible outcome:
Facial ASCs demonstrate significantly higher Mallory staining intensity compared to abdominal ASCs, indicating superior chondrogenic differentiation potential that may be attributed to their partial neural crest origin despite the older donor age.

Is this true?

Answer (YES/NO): YES